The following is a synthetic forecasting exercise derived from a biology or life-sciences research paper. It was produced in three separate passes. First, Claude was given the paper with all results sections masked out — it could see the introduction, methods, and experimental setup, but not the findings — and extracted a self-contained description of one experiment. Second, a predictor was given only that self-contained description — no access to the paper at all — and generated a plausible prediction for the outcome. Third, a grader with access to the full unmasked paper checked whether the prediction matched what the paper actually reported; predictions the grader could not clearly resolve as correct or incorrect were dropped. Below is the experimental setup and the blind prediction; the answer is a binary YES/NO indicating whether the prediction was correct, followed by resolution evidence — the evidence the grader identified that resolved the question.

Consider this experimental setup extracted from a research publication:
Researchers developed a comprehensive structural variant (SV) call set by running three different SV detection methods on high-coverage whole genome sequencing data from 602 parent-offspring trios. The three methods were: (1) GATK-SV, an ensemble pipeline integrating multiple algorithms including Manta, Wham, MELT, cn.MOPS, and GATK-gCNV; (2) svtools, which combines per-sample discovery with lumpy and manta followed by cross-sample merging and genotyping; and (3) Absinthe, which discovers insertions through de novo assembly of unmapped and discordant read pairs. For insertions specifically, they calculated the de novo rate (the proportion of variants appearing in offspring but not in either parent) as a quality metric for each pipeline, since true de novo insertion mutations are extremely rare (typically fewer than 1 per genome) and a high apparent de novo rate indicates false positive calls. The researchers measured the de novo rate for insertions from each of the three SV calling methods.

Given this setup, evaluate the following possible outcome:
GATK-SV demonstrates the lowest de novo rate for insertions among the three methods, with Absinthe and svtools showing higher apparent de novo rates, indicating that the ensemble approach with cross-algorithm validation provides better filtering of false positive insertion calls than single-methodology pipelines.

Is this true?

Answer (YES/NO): NO